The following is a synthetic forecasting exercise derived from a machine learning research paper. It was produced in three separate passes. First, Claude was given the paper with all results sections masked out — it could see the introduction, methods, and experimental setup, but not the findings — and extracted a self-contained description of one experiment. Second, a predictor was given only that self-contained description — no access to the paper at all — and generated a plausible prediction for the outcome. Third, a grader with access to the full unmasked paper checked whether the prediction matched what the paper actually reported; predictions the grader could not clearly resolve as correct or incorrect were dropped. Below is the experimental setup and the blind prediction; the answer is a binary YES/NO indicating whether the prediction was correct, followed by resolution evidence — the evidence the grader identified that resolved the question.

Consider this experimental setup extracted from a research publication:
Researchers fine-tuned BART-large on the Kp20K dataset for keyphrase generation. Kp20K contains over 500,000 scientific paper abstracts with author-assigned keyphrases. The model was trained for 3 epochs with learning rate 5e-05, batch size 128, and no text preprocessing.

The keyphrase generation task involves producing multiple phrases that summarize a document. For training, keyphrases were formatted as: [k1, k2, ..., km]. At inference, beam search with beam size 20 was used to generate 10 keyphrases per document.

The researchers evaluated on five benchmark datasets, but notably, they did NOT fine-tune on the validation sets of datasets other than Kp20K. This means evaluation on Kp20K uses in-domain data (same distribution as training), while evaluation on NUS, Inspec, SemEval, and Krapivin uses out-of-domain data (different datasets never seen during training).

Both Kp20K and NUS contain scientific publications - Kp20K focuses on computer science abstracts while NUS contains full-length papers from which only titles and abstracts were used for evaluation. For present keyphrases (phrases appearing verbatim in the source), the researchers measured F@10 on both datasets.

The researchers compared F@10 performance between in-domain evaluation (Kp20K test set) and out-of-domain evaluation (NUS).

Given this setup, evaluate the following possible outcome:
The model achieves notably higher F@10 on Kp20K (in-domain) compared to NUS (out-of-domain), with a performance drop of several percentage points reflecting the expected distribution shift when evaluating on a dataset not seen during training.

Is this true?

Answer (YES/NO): NO